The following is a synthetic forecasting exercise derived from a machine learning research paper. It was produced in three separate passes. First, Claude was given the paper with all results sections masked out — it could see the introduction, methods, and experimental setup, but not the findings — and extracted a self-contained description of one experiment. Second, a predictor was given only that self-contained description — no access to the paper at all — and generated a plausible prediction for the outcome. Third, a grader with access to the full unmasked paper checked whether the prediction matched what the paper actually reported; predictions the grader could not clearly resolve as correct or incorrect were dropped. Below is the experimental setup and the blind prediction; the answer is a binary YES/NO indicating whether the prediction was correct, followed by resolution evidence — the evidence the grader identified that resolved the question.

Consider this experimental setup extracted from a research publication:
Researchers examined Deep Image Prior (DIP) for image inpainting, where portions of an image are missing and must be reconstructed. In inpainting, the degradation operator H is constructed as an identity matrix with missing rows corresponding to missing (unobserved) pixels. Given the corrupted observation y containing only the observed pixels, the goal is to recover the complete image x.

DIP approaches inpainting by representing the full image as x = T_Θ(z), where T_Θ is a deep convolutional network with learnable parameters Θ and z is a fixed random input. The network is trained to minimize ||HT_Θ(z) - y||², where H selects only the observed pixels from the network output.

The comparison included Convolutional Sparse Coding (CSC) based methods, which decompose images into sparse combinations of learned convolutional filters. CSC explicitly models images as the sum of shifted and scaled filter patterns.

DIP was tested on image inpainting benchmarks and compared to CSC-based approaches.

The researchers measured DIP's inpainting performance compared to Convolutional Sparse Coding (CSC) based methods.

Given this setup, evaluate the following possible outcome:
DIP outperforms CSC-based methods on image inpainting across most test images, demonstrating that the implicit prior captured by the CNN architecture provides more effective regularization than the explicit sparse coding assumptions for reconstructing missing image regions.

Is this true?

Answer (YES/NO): YES